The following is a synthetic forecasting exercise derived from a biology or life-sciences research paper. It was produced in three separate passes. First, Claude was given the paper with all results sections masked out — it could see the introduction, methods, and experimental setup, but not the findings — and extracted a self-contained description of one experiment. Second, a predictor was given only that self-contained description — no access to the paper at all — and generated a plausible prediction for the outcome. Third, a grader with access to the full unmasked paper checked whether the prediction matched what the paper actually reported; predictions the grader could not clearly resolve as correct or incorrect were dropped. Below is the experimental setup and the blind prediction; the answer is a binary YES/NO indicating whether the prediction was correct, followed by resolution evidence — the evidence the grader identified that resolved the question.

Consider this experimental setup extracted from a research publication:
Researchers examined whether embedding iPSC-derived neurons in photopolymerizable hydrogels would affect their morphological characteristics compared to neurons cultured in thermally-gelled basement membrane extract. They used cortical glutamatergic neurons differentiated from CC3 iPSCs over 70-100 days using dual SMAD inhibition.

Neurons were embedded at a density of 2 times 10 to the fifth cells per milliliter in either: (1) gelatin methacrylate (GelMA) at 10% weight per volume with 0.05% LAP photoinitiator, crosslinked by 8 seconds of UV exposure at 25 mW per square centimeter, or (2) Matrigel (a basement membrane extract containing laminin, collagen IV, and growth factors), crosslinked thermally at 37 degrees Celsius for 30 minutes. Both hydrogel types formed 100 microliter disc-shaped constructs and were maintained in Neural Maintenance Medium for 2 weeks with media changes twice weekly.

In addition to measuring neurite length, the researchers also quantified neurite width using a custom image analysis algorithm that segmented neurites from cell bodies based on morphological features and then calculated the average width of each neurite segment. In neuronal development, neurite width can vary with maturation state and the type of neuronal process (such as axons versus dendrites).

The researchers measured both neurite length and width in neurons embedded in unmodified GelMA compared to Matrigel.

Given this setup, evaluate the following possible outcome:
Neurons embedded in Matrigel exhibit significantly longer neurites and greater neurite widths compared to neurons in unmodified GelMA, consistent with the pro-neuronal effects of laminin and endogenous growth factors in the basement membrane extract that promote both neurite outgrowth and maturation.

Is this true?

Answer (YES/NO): NO